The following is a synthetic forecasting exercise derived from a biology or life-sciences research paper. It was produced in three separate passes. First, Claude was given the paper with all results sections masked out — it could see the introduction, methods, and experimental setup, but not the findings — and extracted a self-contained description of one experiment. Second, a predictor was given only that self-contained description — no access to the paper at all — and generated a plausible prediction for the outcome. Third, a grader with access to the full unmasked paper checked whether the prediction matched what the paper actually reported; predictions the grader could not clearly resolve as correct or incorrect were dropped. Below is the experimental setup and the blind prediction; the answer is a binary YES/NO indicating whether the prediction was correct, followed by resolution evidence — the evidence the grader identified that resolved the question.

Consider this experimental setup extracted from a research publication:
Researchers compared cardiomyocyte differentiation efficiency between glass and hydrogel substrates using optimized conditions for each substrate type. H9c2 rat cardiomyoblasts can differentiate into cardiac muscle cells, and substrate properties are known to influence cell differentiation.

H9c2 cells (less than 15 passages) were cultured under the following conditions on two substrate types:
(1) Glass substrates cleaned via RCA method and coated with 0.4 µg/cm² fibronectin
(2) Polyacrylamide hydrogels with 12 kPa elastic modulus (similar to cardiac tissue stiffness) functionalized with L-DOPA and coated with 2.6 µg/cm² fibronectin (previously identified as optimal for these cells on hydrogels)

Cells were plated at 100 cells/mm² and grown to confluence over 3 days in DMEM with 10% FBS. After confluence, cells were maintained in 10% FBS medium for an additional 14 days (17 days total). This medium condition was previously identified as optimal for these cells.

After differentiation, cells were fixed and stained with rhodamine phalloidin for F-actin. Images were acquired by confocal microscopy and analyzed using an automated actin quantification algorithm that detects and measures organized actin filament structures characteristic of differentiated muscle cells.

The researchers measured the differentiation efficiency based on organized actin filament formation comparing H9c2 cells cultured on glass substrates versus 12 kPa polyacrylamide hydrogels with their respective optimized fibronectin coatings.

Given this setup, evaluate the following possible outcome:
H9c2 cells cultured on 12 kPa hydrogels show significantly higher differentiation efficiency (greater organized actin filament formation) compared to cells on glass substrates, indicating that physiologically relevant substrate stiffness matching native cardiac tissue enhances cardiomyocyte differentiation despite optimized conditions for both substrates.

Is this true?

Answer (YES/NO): NO